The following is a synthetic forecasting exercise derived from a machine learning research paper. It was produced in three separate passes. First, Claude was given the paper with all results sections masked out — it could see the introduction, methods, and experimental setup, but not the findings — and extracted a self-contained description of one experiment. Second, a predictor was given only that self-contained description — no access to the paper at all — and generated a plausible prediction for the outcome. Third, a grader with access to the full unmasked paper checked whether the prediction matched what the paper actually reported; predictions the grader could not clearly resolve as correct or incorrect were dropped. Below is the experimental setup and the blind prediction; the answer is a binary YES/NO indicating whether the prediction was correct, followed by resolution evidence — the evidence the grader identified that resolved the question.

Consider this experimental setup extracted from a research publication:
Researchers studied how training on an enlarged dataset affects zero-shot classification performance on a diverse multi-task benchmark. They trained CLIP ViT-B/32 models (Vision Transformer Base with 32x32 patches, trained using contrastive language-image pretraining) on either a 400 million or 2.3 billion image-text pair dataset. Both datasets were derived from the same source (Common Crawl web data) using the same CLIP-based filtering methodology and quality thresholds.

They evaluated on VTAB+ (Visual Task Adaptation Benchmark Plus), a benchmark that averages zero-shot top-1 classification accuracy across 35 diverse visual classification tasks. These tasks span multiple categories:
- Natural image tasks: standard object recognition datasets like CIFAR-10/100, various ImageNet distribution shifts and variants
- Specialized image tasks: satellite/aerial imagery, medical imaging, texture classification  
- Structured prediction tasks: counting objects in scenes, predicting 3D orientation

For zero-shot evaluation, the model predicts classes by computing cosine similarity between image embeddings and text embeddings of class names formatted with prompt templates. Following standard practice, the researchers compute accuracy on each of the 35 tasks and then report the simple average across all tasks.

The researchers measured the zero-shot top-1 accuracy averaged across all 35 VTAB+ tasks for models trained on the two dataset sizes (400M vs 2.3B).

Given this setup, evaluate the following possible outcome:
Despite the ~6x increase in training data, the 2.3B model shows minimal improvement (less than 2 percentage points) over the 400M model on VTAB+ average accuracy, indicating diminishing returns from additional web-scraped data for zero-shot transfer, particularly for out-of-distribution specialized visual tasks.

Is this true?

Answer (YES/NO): NO